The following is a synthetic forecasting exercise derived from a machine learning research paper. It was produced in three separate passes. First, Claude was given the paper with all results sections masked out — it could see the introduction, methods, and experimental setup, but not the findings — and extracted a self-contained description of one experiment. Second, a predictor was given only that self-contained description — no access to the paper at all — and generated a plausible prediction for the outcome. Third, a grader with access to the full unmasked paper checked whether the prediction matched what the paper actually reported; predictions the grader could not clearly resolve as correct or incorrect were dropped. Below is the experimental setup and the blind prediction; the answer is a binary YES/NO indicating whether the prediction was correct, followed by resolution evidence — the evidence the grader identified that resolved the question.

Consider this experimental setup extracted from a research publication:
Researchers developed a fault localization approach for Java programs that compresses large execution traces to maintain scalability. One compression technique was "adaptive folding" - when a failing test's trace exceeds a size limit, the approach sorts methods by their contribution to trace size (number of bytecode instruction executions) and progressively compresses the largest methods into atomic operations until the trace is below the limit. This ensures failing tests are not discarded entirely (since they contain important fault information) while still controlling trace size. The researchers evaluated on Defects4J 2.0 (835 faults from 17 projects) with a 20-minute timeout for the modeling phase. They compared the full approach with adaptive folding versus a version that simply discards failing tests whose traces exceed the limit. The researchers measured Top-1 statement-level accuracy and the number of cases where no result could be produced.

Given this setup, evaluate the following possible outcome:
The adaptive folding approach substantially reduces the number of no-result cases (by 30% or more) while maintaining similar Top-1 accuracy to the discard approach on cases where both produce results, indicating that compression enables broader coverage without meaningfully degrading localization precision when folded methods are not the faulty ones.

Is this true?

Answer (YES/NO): NO